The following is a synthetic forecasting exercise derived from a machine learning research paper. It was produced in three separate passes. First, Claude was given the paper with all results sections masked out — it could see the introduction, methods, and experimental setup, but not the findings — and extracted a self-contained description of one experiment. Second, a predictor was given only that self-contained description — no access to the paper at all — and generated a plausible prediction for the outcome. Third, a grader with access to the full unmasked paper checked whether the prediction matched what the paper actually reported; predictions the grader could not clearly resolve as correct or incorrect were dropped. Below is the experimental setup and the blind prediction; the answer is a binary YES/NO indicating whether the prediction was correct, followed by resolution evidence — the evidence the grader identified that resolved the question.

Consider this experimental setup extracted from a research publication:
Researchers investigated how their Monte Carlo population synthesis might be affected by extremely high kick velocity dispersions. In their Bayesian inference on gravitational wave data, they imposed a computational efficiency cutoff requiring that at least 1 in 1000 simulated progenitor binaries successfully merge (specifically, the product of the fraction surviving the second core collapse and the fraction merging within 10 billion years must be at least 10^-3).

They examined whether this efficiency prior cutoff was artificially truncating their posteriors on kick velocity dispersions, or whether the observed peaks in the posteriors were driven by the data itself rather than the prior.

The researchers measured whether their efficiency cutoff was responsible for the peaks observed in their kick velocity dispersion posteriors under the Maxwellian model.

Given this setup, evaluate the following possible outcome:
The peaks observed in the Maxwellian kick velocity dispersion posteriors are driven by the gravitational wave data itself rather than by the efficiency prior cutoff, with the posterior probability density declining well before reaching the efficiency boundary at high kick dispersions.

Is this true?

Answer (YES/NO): YES